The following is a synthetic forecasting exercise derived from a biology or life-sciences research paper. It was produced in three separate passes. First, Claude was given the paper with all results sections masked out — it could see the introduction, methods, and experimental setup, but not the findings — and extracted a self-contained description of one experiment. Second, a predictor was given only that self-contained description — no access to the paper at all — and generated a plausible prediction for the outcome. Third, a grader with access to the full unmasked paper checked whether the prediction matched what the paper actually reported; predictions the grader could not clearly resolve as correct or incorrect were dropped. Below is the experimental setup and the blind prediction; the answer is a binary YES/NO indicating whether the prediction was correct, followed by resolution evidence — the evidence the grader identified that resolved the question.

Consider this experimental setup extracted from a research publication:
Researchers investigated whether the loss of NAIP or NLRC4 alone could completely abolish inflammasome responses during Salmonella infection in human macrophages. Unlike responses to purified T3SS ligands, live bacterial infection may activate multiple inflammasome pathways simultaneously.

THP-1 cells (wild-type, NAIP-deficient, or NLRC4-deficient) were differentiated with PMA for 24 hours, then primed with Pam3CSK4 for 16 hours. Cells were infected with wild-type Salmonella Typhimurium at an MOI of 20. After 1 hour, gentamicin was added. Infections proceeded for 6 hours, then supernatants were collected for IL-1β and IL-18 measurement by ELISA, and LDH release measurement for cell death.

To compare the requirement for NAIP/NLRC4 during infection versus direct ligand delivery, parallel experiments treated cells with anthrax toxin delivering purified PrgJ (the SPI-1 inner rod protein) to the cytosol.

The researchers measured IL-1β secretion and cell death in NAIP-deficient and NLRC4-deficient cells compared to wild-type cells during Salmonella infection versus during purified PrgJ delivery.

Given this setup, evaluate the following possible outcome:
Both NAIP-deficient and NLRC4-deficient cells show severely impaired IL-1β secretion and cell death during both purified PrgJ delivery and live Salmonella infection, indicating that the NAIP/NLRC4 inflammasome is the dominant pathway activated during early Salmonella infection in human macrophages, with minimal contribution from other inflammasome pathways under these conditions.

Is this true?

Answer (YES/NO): NO